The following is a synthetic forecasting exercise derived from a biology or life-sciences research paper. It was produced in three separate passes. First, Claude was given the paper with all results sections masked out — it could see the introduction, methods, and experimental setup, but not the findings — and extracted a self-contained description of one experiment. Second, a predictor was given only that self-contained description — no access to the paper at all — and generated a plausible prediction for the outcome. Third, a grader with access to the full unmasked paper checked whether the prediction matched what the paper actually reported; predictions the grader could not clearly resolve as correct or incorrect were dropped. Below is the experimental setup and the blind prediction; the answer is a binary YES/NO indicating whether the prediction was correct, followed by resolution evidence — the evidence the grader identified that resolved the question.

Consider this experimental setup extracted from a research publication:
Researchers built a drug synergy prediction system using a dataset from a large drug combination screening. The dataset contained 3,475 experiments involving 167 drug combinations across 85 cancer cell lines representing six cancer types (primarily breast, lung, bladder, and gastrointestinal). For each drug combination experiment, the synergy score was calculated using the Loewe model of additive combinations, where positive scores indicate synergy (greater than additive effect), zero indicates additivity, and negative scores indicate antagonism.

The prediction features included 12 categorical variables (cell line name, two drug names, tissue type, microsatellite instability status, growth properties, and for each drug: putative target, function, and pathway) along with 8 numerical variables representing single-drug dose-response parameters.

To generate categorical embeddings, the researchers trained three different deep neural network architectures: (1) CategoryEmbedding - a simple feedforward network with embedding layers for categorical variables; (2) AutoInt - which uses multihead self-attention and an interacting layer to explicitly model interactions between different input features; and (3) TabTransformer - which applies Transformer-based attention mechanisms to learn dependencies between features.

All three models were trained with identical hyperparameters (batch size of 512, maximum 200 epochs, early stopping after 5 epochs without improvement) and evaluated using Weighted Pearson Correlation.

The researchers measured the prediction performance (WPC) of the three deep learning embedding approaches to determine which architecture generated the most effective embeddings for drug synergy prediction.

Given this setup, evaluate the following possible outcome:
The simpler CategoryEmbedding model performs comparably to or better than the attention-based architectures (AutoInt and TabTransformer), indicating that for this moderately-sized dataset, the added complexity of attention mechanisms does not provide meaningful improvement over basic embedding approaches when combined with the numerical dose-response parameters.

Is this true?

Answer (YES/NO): NO